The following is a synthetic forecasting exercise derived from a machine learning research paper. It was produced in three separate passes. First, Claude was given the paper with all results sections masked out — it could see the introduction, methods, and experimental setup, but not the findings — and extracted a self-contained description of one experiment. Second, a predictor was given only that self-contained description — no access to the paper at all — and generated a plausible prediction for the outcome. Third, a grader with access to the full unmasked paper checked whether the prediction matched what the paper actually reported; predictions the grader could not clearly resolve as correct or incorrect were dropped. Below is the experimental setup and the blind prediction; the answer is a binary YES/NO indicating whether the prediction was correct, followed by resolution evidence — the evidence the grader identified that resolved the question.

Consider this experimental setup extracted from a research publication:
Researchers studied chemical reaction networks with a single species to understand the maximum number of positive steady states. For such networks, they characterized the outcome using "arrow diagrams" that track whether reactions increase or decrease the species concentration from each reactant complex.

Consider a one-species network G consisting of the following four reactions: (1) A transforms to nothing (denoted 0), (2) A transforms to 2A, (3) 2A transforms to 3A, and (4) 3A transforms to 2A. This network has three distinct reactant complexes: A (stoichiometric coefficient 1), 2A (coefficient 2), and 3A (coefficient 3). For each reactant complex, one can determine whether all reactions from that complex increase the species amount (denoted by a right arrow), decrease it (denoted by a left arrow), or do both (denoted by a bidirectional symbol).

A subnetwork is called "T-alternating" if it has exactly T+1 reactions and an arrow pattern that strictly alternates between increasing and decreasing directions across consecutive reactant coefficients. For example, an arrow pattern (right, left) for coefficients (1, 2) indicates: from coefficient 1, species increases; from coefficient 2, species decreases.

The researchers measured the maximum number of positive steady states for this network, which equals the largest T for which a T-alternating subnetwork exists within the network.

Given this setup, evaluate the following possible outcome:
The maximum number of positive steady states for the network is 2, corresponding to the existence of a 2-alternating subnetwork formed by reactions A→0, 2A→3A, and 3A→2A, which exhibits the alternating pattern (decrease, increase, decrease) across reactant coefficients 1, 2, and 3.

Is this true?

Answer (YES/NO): YES